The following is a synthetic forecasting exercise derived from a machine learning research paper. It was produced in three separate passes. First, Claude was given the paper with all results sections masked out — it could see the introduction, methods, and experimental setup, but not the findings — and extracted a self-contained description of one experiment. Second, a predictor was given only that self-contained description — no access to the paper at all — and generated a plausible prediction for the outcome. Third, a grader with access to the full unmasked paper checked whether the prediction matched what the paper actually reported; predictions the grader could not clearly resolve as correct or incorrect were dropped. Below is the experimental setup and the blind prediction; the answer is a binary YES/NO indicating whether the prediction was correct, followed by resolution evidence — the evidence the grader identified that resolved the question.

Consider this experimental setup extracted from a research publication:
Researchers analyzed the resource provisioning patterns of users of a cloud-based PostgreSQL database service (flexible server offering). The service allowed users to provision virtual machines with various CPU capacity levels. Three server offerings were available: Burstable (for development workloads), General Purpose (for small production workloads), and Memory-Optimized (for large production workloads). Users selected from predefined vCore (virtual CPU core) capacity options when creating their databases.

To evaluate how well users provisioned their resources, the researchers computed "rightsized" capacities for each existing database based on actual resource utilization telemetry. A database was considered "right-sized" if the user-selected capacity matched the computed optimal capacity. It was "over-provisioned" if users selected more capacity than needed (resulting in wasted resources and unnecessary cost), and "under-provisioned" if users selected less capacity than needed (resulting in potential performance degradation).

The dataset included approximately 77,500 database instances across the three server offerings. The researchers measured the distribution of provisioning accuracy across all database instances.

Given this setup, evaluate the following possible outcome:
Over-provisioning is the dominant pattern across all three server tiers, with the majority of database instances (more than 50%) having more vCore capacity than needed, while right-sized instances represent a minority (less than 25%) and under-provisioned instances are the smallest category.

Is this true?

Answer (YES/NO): NO